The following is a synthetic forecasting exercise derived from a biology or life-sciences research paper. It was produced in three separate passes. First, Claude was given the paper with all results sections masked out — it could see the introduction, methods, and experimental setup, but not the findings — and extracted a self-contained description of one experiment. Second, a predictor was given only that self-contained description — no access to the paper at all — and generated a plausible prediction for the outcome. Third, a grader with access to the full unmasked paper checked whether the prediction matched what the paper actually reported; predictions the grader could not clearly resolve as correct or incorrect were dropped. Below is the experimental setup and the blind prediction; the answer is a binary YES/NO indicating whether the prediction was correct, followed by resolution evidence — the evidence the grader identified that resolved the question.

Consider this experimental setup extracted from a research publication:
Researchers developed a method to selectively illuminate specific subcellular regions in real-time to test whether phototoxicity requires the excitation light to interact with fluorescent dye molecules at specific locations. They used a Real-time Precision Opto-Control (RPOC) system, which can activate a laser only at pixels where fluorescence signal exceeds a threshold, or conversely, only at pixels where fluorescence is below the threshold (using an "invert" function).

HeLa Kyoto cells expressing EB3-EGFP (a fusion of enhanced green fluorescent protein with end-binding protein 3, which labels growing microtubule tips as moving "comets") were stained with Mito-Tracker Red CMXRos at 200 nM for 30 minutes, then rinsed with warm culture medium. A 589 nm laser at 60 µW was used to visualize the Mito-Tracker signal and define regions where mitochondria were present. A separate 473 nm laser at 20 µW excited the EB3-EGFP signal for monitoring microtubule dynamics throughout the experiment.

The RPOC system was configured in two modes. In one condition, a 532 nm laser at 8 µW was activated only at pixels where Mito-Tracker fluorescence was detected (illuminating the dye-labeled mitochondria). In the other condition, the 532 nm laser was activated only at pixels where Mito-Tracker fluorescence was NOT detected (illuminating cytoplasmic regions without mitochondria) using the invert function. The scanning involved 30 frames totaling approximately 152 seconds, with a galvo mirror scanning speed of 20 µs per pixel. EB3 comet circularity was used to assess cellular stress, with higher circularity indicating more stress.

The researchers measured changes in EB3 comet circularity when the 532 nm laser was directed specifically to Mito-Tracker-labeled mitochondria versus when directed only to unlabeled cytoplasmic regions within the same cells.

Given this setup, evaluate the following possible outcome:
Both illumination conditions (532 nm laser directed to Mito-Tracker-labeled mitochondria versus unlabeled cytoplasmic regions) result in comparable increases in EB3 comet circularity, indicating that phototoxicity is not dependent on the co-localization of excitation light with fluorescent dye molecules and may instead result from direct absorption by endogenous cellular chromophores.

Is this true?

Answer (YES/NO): NO